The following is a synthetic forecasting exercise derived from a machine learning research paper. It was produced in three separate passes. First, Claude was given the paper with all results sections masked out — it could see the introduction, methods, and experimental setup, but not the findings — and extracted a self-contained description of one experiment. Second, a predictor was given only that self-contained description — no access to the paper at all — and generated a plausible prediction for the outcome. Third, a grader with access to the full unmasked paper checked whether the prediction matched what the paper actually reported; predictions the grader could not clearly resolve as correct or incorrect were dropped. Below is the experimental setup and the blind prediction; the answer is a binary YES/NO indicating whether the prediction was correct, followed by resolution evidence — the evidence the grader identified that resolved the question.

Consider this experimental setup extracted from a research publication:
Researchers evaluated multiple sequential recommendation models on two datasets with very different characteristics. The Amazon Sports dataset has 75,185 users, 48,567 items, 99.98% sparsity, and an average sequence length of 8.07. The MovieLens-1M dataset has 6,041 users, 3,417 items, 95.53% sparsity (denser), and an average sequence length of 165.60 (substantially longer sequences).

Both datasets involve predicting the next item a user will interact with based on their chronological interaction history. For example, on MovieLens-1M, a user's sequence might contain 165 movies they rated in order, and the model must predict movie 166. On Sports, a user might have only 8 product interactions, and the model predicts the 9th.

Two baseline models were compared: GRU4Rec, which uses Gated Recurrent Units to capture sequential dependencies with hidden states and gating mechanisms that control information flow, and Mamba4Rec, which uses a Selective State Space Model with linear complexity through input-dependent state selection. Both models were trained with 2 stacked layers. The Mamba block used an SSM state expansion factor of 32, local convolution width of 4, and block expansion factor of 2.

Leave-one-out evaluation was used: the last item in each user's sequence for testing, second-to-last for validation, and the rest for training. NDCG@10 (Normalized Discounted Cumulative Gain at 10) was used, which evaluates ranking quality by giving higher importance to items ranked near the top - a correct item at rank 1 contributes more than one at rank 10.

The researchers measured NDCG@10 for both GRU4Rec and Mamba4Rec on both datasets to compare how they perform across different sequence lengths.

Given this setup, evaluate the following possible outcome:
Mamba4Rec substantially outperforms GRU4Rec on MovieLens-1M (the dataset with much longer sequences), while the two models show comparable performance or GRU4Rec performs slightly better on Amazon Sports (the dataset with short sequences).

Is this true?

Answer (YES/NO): NO